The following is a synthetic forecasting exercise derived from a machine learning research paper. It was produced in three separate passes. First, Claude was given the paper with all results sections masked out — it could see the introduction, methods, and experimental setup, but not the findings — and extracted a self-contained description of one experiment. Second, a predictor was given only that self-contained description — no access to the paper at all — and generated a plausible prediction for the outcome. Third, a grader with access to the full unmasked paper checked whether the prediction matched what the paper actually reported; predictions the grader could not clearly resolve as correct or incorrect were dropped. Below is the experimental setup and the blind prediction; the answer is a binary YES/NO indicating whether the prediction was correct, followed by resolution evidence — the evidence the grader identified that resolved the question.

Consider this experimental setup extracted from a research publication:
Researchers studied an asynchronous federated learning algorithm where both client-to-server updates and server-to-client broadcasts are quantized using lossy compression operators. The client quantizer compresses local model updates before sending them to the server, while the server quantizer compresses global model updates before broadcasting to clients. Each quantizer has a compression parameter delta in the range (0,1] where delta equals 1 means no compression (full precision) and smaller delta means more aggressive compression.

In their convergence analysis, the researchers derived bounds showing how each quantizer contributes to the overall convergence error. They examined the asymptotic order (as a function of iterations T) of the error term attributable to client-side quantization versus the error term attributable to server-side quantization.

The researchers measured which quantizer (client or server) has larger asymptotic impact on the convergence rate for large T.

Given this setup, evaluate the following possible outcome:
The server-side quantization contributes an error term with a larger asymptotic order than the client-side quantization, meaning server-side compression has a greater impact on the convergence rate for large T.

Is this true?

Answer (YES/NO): NO